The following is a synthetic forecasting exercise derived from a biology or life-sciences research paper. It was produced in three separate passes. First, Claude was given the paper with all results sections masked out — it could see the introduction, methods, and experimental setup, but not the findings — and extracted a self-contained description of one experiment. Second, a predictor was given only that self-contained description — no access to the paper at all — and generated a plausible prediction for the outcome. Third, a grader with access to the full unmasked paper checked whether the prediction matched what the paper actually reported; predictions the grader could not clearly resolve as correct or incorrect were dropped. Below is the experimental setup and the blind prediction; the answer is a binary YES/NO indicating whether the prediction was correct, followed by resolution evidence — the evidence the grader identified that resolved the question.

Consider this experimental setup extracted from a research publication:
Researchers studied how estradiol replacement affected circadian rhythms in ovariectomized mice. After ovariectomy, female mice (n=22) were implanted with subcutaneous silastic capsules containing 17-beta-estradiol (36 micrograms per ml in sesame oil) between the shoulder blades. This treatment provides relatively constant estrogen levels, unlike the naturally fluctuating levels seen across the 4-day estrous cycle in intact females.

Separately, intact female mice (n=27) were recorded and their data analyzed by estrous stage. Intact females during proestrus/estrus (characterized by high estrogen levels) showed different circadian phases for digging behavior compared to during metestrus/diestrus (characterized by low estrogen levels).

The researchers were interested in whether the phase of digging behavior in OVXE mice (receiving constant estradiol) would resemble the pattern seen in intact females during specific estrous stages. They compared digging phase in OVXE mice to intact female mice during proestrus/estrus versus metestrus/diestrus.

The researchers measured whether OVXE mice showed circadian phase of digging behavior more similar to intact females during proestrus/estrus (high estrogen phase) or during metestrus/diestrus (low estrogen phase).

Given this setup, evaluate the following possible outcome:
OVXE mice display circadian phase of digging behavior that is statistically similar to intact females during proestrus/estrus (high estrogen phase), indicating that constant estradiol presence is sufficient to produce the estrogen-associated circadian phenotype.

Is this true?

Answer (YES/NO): YES